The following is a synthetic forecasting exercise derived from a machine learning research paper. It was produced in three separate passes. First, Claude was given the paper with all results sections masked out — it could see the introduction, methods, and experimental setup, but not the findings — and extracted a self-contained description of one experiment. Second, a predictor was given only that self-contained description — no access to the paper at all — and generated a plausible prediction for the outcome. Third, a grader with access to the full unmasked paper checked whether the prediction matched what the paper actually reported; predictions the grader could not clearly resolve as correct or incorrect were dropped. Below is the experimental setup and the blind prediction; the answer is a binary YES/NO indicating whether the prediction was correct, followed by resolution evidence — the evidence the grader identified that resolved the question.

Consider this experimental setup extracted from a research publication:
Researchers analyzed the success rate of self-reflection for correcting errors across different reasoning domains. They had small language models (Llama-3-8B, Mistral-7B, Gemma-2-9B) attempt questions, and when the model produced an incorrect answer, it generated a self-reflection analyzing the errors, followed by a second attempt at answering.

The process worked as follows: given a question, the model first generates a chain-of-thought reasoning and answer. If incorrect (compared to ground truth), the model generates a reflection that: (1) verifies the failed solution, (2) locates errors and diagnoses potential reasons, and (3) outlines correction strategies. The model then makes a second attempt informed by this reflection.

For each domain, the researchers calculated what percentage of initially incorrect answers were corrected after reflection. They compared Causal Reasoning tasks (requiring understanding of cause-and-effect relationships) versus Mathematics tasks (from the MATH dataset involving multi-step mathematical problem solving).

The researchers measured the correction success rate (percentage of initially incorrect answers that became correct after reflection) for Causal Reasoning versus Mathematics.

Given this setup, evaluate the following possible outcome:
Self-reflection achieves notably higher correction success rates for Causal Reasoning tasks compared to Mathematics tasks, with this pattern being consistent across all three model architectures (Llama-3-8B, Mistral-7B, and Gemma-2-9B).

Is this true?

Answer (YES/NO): NO